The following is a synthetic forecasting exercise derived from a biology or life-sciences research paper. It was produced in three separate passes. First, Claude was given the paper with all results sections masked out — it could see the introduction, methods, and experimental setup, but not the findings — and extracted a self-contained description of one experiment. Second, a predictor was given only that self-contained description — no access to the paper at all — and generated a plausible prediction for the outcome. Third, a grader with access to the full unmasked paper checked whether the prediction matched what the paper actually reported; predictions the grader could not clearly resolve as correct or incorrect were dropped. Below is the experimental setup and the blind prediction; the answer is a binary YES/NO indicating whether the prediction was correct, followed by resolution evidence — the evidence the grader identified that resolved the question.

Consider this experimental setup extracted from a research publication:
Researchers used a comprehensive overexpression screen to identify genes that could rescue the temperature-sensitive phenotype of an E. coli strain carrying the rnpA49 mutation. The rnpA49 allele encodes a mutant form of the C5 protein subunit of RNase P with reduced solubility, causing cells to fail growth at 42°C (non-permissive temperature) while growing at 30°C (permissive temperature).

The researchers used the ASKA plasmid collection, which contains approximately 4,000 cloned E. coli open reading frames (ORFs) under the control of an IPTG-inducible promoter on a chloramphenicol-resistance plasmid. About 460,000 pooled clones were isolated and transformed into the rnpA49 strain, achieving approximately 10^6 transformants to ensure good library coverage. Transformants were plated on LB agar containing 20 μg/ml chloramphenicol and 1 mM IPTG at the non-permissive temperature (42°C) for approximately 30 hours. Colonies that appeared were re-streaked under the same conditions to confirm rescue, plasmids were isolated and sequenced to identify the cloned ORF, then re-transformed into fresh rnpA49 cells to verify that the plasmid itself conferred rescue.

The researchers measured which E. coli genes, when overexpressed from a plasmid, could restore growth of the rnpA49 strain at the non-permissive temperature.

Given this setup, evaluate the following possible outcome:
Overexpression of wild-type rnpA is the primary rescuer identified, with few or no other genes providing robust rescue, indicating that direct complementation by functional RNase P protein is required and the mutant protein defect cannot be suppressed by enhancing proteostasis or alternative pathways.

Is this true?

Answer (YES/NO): YES